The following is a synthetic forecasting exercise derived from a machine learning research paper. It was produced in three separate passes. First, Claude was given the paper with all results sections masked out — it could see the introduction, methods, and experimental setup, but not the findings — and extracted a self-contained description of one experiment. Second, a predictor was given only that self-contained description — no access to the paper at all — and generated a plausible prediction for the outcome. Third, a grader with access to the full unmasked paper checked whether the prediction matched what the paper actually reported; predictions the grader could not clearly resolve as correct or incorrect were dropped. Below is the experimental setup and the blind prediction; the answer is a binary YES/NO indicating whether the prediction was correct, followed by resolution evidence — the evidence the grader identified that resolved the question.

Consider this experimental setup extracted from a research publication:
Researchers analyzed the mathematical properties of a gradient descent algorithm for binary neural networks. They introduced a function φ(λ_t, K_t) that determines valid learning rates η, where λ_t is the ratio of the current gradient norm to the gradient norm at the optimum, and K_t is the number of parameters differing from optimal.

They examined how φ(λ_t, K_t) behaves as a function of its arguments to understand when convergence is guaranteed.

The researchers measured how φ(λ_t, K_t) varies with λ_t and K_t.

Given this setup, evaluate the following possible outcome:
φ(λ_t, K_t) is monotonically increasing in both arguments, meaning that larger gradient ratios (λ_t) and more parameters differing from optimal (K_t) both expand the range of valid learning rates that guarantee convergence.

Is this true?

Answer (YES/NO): YES